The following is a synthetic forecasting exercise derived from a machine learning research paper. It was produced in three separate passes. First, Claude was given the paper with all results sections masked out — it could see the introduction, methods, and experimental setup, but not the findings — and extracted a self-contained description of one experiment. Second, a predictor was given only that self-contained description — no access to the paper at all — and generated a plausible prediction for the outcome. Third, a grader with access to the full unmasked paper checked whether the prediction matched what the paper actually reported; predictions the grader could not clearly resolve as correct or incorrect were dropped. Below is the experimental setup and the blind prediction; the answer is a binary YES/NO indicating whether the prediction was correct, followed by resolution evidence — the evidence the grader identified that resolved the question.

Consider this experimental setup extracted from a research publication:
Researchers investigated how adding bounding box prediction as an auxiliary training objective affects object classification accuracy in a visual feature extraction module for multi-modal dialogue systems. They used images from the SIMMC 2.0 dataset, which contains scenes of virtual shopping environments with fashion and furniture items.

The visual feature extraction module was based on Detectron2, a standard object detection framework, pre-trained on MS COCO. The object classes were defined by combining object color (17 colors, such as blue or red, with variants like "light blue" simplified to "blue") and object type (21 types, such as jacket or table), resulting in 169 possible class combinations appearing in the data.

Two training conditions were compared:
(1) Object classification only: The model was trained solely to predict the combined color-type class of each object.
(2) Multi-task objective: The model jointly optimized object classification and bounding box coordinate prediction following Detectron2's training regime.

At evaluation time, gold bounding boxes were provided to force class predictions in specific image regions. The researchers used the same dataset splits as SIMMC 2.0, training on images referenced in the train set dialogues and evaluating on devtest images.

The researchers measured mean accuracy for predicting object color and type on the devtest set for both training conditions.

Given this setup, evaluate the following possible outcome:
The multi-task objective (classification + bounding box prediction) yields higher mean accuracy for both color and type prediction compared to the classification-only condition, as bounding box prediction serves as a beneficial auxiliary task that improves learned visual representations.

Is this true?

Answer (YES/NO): YES